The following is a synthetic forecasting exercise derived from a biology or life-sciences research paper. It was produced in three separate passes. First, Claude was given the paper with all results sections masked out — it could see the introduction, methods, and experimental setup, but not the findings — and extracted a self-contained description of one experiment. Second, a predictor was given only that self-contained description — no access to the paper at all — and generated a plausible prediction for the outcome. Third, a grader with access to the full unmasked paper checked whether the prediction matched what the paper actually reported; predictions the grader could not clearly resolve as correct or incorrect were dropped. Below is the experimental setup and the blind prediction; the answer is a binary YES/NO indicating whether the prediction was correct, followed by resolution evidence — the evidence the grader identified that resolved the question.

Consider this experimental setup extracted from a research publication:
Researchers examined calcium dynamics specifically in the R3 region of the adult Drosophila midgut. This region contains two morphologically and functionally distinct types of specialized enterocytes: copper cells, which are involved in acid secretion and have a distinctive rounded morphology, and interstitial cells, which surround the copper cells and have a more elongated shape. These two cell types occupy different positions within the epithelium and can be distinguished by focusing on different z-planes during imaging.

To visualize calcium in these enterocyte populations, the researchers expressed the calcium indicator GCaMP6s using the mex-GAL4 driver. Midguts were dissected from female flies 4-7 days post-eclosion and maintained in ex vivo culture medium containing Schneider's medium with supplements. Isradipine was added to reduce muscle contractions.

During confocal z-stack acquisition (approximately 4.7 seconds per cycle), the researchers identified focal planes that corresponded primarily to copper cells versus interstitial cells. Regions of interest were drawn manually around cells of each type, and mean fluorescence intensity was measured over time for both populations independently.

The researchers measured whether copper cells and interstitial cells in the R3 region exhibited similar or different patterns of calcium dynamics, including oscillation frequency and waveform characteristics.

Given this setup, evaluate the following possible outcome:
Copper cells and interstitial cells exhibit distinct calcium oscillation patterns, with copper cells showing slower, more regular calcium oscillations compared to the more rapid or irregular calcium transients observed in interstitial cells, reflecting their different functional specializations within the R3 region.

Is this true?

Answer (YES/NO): NO